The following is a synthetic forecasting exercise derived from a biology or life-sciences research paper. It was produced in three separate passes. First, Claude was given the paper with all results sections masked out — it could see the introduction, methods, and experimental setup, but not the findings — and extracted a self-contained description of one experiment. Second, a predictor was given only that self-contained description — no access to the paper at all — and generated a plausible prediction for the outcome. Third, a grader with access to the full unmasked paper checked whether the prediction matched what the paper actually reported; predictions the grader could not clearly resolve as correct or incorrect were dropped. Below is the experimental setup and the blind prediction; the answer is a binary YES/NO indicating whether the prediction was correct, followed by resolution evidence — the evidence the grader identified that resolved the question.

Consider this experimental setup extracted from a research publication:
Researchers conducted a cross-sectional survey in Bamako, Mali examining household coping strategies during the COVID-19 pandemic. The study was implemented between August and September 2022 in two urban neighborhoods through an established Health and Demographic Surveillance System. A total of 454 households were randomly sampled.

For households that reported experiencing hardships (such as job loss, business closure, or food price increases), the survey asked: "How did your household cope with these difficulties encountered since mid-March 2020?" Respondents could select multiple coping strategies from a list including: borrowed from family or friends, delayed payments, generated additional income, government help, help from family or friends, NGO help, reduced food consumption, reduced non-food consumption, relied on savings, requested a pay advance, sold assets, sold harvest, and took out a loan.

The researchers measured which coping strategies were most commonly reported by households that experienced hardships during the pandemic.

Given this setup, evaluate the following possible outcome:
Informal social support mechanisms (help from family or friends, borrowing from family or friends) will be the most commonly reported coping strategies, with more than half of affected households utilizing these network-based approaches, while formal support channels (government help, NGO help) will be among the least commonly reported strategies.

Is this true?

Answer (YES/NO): YES